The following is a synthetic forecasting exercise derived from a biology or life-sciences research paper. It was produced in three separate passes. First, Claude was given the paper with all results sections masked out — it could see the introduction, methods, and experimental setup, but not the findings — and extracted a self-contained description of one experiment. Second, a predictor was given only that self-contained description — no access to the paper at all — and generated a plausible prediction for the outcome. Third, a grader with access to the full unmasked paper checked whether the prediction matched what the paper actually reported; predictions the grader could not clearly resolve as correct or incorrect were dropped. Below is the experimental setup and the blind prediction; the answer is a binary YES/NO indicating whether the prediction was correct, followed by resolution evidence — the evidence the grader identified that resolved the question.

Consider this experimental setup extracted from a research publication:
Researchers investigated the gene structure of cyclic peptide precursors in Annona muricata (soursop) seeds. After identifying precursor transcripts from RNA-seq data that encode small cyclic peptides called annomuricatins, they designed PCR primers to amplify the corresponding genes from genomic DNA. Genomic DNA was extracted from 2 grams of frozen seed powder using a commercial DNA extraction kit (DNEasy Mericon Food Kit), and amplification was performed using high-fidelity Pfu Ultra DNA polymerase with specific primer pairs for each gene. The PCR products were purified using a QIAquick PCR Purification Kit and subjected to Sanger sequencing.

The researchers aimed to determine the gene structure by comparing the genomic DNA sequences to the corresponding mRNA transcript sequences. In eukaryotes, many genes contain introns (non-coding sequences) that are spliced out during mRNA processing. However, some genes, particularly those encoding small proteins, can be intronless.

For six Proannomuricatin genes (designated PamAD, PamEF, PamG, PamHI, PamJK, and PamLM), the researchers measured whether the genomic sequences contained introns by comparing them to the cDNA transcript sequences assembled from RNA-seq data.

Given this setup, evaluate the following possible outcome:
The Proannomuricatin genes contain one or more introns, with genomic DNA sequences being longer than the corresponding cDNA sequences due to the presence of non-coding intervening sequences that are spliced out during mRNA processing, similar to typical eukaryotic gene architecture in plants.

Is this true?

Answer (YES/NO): NO